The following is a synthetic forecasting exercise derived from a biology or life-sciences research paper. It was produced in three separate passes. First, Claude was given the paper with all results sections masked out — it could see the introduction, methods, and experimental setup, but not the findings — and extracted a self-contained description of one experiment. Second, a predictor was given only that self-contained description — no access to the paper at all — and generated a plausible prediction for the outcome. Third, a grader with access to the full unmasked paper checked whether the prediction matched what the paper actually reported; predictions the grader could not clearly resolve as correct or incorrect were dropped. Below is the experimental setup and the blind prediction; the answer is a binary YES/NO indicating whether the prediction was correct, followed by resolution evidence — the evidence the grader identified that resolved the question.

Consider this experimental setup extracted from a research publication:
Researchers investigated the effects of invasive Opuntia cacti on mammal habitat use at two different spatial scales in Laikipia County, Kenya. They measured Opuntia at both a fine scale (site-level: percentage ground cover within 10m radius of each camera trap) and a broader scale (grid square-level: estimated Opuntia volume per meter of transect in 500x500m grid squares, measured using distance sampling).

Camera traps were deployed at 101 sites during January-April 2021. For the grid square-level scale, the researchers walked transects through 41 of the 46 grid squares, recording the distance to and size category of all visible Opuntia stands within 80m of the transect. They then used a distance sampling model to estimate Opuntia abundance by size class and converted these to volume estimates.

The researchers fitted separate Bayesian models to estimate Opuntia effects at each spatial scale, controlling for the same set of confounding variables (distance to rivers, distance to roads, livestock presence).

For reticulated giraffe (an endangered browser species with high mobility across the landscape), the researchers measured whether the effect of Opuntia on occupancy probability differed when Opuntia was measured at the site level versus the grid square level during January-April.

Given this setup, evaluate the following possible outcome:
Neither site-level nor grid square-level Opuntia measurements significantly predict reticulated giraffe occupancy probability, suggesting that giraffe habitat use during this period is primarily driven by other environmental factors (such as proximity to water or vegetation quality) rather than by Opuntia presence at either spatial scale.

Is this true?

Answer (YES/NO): NO